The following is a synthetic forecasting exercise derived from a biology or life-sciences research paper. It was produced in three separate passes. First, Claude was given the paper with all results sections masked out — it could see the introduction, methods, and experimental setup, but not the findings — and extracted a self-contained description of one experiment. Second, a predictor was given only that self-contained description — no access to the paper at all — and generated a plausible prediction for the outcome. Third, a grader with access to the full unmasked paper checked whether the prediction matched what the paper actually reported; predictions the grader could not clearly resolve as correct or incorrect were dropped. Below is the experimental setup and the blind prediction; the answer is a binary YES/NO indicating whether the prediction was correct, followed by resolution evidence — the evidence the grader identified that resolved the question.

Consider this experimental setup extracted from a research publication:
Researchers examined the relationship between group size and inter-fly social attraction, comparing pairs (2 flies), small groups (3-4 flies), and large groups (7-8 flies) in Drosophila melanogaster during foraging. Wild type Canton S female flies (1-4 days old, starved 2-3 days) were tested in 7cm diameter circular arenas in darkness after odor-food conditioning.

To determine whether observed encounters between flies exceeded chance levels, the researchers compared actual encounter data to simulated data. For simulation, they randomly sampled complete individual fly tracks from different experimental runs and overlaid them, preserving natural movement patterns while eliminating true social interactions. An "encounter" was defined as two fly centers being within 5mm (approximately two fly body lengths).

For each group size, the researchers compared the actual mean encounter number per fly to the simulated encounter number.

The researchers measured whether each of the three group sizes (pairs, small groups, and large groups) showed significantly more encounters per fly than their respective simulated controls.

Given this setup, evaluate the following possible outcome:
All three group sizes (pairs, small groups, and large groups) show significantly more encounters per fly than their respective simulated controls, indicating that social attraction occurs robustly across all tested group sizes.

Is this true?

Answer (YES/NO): NO